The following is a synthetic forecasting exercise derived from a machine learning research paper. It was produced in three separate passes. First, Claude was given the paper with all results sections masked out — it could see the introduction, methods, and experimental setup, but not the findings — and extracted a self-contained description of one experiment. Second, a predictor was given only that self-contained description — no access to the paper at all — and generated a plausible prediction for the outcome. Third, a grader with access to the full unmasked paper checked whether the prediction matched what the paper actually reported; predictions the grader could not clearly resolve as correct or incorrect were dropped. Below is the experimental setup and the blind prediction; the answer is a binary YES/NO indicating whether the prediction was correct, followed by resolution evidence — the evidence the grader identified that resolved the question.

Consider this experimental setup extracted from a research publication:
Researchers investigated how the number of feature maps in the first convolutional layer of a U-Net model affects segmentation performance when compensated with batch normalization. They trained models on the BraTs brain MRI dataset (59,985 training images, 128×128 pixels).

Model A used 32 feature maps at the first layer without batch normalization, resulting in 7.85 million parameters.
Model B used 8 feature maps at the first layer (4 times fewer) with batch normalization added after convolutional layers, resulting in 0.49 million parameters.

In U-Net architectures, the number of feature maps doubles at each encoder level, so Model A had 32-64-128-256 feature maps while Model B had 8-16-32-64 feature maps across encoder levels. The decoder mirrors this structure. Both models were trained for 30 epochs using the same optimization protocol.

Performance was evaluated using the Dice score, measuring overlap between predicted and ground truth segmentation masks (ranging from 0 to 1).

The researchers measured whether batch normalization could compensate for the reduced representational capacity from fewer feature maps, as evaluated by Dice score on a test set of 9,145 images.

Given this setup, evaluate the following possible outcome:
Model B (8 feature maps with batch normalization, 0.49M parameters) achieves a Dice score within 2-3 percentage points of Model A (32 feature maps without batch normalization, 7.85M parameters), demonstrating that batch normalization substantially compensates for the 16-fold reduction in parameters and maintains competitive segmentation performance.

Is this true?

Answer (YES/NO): YES